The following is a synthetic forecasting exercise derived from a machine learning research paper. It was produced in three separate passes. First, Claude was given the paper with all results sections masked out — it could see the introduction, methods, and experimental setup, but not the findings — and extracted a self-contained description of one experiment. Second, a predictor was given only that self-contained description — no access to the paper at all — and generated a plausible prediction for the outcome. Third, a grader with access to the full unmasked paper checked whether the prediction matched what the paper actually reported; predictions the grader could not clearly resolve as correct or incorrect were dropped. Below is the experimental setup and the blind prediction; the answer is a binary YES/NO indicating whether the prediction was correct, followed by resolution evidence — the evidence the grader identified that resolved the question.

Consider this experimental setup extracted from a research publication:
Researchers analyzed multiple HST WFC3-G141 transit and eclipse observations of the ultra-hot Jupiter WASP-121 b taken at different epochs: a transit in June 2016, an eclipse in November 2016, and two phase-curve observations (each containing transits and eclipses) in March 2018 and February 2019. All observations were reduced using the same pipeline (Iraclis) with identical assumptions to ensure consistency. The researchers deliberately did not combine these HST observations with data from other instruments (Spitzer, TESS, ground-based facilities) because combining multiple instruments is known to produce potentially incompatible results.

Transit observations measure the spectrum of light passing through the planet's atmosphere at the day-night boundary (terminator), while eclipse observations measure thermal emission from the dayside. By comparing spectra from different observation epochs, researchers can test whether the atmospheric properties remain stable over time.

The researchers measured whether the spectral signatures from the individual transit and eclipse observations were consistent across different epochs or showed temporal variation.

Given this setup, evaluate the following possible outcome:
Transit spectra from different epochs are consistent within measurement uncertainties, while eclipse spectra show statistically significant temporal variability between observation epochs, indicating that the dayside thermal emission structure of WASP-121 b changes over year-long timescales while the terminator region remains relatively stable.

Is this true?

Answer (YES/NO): NO